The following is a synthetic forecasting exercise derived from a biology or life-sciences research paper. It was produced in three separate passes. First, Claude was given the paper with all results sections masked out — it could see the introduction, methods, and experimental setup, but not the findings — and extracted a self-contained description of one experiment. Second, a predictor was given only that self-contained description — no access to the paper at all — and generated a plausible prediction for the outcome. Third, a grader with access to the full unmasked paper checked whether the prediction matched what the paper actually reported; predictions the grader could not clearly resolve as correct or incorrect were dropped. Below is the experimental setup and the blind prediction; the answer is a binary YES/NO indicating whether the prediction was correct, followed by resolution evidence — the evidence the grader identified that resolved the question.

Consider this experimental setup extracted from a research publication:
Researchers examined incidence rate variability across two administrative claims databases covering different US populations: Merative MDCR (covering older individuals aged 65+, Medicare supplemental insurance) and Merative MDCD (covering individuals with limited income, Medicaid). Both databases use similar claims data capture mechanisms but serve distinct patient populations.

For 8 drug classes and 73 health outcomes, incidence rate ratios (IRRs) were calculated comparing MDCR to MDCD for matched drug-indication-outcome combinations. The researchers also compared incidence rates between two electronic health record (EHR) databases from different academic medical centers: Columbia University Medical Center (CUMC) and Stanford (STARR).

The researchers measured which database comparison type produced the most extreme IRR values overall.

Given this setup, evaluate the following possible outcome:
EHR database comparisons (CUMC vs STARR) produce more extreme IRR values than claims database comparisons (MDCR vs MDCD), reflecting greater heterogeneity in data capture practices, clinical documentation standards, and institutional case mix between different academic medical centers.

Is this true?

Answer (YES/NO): YES